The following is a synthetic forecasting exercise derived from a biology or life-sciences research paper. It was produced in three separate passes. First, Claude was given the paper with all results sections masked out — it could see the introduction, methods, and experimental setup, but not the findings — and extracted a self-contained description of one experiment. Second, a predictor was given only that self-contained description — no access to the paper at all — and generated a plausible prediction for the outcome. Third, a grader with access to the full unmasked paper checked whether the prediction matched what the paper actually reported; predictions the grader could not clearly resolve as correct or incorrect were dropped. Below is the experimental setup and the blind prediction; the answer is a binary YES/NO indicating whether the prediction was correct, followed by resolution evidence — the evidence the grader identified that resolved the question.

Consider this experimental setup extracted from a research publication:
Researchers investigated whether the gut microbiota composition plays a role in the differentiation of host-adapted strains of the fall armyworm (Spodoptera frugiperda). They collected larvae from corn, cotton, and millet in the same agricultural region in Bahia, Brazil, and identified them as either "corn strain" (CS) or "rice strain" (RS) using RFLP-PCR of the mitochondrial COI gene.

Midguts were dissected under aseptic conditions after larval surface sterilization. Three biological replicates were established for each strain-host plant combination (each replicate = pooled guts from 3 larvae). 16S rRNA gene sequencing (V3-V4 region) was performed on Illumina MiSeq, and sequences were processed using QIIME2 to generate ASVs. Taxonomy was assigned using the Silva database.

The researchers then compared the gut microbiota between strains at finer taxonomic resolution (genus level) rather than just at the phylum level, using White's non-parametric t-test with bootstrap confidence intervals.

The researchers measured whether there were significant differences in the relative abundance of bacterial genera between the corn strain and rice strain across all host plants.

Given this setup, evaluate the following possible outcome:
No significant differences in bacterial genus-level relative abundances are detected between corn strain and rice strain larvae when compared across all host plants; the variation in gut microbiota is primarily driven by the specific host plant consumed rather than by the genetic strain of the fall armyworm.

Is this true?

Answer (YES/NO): NO